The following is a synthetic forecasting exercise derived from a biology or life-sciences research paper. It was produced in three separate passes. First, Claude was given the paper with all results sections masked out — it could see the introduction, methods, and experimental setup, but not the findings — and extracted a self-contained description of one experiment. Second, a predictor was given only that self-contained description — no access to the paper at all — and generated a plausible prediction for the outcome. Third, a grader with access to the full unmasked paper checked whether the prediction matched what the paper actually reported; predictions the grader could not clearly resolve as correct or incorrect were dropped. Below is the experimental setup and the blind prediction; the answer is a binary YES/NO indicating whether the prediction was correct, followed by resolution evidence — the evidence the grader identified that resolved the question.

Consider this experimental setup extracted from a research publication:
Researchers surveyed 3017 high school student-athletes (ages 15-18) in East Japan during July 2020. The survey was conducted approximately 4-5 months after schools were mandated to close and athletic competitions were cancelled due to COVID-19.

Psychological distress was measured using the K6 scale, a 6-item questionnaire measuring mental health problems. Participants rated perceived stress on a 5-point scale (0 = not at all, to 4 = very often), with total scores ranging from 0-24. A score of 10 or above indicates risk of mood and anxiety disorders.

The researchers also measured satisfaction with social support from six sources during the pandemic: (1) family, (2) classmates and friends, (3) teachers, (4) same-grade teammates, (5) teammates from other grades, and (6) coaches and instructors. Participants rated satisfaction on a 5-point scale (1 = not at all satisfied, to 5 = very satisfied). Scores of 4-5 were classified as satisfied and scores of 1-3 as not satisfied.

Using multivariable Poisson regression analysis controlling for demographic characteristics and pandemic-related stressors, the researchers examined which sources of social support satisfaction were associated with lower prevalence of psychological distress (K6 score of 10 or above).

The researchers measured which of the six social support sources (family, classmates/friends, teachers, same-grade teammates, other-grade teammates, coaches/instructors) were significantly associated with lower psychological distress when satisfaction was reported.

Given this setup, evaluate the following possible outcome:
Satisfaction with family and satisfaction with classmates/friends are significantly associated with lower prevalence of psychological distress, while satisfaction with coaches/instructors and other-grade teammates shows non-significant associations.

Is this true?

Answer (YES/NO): NO